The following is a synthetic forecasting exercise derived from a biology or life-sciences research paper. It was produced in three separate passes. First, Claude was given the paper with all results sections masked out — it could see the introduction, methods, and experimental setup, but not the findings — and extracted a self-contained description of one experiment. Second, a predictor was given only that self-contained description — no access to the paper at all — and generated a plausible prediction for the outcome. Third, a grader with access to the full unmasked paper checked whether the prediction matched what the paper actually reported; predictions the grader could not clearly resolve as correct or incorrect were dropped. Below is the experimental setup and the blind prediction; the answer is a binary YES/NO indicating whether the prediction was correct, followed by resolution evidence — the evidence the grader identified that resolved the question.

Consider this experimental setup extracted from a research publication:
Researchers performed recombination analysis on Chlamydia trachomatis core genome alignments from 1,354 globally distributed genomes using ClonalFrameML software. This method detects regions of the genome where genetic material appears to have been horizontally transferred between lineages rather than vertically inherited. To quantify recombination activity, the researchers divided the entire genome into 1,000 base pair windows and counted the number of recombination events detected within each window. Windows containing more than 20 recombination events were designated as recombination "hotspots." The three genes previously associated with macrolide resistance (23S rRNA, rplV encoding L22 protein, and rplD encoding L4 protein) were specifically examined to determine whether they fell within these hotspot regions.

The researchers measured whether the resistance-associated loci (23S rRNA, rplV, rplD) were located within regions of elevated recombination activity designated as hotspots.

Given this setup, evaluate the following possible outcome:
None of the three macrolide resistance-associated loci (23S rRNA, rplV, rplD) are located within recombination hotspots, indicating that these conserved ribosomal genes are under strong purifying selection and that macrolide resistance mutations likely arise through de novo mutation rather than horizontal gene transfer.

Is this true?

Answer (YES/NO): YES